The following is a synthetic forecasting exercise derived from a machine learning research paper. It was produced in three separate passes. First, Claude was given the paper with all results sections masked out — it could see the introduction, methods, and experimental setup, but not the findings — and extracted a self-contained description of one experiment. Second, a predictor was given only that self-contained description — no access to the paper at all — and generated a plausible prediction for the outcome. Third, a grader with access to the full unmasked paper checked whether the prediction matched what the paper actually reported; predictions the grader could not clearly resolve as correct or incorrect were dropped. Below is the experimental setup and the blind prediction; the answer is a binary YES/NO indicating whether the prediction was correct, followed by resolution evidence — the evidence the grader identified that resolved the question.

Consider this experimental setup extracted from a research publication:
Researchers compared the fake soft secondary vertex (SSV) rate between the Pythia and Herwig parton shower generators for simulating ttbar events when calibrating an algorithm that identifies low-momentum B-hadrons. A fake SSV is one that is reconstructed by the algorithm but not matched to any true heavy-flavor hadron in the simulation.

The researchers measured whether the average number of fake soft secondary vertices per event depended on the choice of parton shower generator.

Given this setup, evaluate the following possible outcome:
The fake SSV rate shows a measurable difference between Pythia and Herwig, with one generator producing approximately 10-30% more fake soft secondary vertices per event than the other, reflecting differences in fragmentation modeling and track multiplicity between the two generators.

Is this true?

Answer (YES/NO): NO